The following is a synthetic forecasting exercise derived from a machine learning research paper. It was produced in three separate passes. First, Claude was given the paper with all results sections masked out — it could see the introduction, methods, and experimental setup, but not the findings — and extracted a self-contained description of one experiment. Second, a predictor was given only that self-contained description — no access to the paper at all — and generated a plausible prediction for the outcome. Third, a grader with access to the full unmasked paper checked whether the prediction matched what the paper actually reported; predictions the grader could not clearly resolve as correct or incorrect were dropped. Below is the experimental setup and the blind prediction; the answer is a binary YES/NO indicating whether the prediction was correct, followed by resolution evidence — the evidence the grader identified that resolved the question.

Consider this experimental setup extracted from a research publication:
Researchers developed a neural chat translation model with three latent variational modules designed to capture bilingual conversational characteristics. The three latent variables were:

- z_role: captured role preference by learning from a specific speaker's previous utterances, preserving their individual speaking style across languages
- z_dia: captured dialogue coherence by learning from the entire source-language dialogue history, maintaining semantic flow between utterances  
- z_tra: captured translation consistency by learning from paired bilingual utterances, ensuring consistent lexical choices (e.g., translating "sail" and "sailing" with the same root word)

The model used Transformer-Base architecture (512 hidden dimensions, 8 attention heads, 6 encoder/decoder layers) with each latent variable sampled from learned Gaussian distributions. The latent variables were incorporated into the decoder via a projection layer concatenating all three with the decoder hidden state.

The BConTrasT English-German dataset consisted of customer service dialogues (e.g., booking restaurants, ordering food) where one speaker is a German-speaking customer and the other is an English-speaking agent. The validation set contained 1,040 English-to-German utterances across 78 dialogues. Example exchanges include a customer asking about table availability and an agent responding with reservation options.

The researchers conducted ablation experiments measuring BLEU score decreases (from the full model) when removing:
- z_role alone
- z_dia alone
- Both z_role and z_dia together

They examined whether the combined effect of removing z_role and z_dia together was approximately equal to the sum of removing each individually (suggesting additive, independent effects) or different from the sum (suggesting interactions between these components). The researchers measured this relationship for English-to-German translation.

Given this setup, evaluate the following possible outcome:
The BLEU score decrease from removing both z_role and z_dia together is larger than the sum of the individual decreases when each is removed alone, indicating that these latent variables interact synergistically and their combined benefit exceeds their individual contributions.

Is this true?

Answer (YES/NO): YES